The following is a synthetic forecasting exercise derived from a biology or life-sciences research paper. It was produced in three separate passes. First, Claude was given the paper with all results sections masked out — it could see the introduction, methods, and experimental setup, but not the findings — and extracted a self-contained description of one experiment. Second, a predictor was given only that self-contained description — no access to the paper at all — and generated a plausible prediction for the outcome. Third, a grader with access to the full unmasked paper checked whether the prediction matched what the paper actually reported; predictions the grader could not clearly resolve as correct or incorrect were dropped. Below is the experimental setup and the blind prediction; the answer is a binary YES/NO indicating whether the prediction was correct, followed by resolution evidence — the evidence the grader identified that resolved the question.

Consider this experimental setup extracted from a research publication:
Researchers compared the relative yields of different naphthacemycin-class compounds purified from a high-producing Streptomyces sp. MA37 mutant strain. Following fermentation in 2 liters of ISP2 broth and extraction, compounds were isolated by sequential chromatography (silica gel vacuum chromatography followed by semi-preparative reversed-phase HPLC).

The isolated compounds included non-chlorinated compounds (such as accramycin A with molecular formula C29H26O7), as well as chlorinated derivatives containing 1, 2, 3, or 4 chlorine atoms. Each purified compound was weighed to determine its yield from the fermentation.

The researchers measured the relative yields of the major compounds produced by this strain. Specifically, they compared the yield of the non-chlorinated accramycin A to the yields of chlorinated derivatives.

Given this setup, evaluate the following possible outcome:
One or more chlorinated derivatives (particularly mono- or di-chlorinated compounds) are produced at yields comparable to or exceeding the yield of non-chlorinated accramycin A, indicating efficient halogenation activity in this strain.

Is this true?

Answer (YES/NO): NO